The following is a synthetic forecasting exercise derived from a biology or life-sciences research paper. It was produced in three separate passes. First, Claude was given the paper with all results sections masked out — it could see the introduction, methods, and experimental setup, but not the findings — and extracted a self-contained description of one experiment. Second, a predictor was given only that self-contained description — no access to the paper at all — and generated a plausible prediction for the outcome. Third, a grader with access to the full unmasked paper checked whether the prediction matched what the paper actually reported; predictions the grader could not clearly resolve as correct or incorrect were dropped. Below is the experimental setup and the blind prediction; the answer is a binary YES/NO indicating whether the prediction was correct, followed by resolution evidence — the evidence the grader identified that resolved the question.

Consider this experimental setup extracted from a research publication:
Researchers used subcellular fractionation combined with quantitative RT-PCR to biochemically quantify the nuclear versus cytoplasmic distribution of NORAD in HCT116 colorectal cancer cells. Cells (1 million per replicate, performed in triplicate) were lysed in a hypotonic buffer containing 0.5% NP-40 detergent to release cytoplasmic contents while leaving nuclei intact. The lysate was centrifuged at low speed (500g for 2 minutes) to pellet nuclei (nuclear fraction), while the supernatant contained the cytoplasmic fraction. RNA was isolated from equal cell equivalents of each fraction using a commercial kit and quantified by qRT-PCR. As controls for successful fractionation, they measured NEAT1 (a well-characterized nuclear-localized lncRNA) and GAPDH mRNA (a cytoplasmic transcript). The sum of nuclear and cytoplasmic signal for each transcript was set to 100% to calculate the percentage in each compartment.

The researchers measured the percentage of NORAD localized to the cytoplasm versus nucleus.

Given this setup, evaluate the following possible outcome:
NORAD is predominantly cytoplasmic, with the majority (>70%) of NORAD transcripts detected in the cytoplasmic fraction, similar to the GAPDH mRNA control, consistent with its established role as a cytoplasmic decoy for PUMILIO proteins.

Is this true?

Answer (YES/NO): YES